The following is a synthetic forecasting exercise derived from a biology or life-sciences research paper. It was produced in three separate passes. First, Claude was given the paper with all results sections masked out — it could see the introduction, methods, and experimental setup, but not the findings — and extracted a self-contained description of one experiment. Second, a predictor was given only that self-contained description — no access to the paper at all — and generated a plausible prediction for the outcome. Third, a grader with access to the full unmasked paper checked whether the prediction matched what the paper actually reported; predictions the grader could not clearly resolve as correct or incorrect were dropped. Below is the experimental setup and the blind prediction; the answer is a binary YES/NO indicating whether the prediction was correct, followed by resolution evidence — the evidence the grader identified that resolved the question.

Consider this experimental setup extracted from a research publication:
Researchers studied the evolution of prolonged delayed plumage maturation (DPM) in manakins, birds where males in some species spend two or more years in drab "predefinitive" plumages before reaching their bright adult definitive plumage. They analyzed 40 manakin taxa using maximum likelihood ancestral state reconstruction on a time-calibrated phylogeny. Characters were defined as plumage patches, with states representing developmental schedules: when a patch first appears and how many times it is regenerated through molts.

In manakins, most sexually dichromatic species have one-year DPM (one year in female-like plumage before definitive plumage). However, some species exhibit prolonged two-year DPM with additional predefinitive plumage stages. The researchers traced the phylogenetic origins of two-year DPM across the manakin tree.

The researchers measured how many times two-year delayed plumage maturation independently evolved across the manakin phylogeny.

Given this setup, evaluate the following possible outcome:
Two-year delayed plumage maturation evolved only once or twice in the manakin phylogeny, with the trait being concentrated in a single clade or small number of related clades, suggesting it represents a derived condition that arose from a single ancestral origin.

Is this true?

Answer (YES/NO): NO